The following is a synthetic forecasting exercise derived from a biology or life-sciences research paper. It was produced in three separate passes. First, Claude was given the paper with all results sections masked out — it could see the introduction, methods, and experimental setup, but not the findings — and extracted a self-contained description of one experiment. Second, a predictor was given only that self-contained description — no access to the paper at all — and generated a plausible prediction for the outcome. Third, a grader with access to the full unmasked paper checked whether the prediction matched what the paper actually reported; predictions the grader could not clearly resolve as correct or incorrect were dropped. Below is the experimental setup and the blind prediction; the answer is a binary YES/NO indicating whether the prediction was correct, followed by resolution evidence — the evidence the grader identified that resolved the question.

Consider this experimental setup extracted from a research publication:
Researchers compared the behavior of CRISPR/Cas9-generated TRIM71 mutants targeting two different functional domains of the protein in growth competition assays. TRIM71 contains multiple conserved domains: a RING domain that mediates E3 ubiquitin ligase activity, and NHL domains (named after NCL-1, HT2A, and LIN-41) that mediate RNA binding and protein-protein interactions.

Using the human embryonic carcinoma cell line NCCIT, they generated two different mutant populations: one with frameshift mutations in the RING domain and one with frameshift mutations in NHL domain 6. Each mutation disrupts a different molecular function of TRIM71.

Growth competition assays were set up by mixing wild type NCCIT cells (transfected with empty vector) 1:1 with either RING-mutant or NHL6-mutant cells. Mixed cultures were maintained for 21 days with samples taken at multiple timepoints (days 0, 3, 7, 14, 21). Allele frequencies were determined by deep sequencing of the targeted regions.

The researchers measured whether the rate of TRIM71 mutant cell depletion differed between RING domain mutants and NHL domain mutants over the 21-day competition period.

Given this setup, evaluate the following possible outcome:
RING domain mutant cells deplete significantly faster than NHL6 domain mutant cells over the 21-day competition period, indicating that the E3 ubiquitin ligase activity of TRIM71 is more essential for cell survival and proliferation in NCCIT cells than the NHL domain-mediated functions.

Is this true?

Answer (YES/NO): NO